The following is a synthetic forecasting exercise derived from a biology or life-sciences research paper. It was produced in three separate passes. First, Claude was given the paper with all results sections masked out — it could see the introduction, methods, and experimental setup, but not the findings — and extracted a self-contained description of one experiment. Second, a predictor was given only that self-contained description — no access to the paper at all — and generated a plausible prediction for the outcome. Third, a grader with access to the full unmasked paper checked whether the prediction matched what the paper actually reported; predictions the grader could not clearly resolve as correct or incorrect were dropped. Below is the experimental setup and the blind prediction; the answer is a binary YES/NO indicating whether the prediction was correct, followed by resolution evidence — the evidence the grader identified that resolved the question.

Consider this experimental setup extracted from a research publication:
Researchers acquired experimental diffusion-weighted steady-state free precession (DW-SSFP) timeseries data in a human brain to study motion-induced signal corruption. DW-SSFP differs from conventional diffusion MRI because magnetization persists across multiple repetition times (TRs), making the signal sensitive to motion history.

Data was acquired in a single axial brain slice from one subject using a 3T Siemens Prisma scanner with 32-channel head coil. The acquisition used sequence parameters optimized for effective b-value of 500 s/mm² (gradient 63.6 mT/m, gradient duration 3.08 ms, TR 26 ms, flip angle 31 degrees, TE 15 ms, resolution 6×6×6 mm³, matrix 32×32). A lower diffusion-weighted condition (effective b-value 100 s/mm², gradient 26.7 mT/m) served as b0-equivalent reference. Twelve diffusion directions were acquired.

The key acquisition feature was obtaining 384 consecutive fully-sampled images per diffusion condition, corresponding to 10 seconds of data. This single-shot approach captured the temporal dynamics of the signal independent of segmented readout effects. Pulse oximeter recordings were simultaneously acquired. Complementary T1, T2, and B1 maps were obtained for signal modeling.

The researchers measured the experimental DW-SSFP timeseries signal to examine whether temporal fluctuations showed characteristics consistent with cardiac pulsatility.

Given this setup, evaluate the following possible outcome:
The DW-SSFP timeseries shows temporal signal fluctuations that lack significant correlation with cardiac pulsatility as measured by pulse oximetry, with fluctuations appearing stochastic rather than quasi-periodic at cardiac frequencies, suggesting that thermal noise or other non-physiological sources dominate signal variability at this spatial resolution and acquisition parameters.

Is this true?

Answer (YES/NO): NO